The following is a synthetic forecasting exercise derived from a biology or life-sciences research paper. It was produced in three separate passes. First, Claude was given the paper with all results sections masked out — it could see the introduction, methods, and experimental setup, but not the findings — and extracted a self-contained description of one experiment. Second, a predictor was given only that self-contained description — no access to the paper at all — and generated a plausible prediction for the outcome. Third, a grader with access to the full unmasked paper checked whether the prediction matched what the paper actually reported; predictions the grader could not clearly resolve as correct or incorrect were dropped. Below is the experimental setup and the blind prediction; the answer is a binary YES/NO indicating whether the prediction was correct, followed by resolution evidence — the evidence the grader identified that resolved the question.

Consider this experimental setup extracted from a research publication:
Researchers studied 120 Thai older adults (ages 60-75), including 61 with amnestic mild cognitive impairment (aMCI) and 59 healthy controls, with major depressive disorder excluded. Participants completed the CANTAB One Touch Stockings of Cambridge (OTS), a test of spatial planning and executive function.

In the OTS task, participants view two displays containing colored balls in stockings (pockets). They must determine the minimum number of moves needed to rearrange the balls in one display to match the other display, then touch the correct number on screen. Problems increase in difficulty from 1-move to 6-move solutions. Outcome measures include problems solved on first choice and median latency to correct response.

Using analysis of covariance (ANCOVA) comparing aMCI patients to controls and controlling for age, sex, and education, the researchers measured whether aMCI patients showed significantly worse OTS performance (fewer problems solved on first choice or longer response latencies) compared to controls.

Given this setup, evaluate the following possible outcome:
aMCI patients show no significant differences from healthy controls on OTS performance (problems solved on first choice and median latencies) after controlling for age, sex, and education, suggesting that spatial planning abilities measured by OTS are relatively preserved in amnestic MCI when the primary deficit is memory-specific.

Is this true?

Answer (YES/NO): NO